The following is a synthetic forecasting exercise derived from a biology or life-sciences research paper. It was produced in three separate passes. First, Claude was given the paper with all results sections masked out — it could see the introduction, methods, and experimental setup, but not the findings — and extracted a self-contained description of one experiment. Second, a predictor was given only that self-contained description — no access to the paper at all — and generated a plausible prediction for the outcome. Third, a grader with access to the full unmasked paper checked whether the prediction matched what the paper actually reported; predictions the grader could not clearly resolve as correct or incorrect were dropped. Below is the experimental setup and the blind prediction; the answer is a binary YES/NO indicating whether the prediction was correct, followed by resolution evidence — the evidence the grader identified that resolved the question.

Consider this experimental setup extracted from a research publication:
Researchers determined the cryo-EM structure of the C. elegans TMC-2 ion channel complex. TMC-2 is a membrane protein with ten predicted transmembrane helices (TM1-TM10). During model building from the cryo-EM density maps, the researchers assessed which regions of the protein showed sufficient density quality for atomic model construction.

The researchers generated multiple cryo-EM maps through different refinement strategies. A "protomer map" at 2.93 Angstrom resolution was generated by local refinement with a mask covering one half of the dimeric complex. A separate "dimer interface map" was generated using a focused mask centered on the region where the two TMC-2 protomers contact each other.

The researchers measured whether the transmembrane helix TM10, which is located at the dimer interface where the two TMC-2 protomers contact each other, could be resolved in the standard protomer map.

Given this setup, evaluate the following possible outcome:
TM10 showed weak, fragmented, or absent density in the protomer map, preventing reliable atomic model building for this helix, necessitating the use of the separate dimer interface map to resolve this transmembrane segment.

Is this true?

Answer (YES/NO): YES